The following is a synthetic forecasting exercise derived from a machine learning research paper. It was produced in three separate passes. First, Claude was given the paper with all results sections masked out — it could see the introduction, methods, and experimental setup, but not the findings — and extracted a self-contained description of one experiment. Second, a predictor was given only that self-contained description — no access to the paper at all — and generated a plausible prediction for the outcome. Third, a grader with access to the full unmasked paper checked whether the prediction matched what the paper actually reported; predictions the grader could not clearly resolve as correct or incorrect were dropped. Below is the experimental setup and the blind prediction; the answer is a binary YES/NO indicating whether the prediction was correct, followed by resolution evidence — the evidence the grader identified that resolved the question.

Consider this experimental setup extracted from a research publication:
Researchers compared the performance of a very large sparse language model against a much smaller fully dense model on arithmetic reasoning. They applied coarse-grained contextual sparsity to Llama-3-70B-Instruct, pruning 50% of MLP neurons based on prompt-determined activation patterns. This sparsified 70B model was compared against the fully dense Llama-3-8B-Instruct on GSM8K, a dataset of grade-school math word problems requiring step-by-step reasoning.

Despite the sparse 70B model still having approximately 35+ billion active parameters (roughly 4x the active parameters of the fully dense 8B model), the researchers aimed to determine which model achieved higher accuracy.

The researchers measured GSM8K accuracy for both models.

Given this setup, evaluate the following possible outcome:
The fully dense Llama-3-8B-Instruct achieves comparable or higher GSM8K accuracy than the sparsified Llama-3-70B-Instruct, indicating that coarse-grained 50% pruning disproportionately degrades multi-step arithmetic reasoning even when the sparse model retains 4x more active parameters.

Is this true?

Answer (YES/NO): YES